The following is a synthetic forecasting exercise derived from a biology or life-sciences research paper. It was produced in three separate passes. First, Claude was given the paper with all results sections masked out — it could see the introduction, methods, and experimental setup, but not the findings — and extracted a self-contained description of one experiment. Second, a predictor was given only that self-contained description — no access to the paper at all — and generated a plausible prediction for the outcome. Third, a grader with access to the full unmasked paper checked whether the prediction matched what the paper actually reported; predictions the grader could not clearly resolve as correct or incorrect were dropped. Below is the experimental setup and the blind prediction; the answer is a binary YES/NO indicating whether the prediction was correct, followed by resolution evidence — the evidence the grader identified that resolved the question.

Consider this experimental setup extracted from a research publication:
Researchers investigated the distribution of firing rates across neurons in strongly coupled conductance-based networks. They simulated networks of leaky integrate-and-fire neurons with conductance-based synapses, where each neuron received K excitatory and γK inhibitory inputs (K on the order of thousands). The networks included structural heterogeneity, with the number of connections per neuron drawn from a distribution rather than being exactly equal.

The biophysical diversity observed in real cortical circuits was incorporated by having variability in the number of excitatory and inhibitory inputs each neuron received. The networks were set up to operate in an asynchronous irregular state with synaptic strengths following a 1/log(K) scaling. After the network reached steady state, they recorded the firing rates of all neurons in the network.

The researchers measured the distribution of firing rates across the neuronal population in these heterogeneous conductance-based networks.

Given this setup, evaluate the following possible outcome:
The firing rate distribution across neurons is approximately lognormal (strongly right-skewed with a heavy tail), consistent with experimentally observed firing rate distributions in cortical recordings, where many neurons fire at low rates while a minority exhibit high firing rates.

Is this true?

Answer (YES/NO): YES